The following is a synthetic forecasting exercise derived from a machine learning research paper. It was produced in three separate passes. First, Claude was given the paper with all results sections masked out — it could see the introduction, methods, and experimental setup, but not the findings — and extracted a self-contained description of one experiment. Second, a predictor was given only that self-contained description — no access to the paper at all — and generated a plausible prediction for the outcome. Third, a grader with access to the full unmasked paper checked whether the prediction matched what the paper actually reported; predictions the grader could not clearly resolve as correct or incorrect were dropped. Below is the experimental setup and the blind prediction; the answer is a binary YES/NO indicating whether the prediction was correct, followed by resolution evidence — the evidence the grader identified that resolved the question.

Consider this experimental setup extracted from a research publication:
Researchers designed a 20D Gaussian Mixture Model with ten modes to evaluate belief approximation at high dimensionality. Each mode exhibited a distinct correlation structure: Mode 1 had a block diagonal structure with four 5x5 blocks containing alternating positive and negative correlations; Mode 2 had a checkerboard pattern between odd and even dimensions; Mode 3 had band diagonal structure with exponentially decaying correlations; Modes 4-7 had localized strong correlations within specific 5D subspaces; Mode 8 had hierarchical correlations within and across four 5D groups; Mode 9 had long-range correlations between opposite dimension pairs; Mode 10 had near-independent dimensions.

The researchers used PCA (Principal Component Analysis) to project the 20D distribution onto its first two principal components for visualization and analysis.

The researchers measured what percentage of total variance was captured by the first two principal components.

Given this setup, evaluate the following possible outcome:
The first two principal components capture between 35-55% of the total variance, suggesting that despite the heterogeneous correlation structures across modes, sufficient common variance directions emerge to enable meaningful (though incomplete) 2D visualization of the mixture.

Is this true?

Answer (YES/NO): YES